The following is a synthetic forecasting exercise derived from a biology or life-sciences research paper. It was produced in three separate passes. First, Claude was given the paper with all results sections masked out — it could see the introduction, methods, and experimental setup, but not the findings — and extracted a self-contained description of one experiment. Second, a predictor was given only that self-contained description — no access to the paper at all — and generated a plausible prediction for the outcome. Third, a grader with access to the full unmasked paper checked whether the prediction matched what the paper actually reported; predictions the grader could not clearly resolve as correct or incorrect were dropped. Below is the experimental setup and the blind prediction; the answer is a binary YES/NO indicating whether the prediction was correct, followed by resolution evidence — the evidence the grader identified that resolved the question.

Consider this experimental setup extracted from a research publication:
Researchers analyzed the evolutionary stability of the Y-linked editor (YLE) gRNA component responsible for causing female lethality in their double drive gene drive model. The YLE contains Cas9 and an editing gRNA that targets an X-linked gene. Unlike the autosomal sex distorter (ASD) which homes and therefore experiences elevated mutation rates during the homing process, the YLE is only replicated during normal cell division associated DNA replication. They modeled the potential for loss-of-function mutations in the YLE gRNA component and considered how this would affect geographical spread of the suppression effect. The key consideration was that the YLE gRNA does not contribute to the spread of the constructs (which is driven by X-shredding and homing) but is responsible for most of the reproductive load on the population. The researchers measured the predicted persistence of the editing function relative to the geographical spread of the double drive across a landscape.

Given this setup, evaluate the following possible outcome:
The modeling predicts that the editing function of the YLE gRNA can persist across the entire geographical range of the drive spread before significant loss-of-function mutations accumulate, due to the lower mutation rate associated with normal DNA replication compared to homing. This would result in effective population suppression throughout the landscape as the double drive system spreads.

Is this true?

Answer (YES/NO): NO